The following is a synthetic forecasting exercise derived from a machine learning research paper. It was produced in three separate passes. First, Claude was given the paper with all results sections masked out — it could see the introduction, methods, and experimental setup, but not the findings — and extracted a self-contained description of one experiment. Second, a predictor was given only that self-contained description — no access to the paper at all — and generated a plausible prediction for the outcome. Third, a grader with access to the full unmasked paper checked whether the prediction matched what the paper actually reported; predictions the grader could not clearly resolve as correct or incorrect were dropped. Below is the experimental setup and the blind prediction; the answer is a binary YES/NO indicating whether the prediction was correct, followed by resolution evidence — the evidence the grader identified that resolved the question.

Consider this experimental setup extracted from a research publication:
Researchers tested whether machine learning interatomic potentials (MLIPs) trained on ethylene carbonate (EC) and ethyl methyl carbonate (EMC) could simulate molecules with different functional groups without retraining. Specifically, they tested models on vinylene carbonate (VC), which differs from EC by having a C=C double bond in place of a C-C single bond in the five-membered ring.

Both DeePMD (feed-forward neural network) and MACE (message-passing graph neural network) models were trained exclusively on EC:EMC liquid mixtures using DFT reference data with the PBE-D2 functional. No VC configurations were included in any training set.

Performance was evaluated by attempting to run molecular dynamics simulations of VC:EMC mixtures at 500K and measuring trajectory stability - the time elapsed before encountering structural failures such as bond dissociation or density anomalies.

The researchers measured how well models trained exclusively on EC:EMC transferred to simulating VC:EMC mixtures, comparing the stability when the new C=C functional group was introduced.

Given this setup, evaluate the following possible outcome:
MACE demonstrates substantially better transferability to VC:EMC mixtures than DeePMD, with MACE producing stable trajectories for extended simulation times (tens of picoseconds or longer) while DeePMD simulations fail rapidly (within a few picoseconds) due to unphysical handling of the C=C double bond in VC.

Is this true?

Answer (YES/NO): NO